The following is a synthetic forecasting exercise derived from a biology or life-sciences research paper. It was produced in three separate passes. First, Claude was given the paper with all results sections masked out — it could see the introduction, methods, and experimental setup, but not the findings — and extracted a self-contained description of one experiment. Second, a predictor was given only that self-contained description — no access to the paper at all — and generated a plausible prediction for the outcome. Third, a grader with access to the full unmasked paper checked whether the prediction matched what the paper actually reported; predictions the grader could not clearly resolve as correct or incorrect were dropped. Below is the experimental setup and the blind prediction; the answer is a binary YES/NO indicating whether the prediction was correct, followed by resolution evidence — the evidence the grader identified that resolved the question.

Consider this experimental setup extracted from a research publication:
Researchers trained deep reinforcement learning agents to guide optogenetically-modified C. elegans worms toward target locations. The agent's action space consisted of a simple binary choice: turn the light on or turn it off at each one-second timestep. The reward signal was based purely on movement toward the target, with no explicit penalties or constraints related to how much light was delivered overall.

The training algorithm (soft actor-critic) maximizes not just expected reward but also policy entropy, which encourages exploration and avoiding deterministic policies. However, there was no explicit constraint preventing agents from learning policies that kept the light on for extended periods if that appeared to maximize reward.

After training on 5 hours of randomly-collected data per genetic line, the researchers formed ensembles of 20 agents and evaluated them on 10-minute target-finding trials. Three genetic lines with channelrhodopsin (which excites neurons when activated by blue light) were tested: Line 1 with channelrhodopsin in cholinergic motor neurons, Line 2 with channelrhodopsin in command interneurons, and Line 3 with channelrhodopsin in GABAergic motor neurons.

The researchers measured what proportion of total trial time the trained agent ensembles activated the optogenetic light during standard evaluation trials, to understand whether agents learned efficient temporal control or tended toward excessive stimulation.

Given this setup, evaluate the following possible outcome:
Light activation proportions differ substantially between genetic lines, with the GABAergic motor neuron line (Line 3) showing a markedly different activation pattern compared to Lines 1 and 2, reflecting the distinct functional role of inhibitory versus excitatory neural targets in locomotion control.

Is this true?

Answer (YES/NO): NO